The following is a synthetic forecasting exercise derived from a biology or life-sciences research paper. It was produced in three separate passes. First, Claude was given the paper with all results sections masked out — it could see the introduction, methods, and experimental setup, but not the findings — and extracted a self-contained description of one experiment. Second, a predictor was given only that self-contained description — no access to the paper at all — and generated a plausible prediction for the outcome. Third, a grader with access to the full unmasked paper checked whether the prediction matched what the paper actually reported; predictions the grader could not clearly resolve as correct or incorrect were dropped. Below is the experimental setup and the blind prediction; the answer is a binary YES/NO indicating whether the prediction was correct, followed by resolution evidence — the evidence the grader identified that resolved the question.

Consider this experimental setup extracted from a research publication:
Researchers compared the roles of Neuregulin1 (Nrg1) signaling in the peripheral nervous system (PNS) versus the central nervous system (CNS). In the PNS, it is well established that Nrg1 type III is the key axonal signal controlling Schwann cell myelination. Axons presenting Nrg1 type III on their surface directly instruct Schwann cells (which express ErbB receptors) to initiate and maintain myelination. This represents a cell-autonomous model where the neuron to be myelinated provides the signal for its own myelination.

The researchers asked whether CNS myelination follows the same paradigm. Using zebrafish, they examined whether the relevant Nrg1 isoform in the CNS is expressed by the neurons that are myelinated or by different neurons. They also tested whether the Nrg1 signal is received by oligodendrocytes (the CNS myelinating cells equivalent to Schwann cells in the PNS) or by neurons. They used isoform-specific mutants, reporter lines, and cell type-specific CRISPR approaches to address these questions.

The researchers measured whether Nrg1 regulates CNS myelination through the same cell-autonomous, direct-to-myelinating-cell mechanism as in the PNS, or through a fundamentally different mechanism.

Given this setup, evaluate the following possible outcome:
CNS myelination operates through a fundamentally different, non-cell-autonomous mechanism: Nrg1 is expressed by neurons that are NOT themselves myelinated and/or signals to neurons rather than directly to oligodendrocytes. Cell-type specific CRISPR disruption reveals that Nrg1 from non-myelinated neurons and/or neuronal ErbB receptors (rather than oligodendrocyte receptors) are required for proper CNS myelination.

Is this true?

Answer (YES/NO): YES